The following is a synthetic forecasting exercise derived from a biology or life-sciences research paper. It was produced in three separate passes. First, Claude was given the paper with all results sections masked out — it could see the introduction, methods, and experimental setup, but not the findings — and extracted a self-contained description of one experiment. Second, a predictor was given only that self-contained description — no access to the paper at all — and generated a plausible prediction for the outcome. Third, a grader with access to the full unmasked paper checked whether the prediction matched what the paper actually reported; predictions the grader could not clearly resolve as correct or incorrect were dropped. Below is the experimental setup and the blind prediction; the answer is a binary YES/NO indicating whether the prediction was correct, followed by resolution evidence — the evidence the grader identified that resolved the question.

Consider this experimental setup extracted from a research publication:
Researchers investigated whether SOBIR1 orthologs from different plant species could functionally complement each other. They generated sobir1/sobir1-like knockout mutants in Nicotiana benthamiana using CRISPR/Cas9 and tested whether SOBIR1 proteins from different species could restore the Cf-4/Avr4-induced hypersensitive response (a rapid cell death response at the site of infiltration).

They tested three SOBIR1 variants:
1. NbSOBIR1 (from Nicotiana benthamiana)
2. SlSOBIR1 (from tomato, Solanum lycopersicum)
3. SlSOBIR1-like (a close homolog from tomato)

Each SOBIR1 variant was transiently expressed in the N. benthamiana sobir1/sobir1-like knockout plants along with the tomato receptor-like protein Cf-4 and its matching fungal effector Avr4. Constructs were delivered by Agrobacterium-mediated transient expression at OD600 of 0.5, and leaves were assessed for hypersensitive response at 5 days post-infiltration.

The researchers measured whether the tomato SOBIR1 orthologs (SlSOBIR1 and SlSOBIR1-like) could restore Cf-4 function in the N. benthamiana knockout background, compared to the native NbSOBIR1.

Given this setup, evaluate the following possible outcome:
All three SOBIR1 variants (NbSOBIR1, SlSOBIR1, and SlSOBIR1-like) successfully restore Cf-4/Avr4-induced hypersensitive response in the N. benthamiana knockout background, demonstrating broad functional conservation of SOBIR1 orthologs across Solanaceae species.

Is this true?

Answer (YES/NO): YES